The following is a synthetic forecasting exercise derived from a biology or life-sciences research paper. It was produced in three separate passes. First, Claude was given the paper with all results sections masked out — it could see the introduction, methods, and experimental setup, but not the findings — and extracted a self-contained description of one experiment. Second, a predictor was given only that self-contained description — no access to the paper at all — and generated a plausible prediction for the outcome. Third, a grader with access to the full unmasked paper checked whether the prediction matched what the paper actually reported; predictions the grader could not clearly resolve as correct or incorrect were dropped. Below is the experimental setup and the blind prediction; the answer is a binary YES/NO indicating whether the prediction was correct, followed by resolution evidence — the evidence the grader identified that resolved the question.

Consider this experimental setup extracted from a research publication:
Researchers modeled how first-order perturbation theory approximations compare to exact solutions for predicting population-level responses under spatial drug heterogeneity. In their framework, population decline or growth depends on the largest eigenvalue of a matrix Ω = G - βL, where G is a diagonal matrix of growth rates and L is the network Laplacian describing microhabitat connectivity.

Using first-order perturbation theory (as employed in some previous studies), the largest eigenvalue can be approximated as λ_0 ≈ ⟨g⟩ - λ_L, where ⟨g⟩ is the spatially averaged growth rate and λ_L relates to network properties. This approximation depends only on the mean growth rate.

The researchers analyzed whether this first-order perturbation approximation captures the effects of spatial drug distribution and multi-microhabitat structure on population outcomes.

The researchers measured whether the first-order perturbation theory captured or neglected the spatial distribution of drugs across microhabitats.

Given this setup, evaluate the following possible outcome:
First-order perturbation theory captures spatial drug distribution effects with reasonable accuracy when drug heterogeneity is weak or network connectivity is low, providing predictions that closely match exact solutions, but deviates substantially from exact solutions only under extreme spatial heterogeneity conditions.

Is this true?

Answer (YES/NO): NO